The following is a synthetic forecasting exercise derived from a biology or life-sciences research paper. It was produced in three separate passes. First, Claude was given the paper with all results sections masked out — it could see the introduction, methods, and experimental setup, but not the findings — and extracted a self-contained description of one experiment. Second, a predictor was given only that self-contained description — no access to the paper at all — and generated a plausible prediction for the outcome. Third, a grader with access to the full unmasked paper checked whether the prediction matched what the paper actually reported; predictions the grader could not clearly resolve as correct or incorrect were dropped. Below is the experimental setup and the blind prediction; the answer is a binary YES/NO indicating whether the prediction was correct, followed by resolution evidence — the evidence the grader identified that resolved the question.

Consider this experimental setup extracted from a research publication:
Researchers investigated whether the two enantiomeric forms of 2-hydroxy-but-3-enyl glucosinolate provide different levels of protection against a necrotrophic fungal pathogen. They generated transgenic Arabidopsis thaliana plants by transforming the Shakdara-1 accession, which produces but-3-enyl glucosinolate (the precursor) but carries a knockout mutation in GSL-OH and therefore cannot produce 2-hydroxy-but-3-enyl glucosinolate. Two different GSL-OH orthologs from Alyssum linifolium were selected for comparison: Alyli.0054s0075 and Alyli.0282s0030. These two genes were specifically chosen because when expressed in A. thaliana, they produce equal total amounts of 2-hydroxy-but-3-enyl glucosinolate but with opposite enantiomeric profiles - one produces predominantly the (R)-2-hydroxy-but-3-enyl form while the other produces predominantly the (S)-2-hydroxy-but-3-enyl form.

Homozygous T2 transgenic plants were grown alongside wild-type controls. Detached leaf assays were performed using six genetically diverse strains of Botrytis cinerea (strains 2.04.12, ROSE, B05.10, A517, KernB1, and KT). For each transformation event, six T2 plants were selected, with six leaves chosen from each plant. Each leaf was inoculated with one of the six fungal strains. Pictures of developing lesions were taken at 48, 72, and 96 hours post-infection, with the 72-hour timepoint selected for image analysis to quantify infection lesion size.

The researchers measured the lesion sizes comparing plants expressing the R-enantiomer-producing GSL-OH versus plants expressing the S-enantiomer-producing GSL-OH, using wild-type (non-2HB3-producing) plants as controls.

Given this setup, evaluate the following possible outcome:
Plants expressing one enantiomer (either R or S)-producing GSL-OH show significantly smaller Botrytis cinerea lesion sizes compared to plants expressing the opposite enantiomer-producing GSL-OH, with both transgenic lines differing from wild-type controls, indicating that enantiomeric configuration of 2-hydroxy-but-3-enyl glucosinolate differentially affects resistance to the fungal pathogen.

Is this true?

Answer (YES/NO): NO